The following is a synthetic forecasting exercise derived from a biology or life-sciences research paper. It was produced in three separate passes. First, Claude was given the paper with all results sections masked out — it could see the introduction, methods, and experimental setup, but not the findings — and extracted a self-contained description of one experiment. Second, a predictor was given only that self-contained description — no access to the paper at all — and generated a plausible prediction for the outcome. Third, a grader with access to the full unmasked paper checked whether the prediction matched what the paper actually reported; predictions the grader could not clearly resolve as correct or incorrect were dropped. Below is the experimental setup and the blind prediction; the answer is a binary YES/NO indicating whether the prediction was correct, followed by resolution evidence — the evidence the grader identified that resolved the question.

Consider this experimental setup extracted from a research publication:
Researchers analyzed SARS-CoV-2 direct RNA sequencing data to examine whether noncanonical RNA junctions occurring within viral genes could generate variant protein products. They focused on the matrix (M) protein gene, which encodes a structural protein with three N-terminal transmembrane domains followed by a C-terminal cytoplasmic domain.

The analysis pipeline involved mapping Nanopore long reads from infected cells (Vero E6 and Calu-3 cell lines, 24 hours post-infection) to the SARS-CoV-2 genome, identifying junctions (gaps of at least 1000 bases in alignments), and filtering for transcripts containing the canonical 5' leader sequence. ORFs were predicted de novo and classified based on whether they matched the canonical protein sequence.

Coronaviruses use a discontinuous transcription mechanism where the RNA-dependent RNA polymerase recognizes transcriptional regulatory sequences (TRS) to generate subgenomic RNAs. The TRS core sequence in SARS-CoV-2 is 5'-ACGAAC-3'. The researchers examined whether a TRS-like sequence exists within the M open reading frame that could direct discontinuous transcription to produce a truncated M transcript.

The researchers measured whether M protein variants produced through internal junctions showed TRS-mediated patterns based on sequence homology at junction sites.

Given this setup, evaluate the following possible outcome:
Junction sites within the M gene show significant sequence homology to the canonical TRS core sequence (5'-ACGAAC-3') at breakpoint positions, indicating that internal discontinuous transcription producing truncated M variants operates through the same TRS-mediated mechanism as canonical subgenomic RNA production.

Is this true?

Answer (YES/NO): YES